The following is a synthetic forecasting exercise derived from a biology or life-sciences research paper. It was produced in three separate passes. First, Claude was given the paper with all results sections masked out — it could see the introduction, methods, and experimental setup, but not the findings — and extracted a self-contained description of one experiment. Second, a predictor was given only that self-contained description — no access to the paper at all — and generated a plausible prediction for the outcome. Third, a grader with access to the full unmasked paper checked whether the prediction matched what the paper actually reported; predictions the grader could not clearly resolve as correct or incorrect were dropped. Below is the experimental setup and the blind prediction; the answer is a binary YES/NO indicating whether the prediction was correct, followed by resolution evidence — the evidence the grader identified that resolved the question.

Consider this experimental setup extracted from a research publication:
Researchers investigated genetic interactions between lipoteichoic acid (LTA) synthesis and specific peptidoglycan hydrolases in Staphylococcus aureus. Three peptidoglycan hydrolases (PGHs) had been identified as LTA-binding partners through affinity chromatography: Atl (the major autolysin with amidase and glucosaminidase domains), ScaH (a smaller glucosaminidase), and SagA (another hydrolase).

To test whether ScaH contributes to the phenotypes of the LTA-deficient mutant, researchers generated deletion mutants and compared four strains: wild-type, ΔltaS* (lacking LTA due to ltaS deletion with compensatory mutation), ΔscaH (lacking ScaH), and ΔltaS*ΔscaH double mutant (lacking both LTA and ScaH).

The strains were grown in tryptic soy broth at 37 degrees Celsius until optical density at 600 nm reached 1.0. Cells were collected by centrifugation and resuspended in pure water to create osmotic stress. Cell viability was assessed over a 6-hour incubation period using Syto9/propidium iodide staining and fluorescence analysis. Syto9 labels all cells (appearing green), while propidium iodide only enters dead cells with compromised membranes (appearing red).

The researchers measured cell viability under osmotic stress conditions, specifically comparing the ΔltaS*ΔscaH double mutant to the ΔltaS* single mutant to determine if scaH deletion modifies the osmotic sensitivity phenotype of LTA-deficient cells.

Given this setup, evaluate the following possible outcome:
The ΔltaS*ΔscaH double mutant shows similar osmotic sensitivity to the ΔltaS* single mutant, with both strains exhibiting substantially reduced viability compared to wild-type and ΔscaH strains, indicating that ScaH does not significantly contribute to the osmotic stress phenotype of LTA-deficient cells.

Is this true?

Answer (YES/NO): NO